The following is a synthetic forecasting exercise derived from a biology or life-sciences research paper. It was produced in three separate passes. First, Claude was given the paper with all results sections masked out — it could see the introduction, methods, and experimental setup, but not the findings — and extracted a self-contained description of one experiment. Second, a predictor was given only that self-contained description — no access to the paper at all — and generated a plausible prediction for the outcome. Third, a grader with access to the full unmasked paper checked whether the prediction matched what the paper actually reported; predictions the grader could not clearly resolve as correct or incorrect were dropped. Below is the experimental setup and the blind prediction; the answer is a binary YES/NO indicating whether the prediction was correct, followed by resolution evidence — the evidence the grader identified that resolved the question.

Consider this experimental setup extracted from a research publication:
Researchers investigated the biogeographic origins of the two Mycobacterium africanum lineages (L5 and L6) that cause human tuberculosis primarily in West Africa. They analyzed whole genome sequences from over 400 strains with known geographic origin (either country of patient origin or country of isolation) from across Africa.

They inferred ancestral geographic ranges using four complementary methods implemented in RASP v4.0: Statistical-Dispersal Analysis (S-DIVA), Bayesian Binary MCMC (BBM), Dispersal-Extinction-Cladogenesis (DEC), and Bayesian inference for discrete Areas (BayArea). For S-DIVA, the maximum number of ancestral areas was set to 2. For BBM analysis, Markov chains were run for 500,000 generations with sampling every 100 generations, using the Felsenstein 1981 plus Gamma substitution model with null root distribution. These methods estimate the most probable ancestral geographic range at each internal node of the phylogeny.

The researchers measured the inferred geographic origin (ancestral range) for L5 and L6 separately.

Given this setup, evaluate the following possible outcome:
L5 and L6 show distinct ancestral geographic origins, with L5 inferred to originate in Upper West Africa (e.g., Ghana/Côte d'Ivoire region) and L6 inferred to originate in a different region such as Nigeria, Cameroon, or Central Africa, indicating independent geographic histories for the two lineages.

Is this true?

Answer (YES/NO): NO